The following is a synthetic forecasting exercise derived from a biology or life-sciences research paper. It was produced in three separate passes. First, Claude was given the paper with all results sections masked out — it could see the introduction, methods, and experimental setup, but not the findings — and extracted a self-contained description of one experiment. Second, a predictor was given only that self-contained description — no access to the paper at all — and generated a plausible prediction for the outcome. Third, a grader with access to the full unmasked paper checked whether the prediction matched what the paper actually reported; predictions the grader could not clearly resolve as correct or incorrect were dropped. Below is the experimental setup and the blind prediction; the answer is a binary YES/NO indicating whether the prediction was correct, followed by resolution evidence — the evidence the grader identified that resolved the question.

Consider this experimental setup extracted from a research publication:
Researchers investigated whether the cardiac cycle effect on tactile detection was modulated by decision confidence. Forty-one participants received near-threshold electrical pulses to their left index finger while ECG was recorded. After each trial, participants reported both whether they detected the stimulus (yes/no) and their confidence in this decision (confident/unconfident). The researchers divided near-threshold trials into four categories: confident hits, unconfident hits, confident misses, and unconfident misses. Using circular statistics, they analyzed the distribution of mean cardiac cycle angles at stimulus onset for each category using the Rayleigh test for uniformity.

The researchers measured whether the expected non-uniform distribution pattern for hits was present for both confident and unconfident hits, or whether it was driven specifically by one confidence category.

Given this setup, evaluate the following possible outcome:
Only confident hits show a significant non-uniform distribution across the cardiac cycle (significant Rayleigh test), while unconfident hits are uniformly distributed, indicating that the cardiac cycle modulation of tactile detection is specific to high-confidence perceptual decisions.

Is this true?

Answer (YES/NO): YES